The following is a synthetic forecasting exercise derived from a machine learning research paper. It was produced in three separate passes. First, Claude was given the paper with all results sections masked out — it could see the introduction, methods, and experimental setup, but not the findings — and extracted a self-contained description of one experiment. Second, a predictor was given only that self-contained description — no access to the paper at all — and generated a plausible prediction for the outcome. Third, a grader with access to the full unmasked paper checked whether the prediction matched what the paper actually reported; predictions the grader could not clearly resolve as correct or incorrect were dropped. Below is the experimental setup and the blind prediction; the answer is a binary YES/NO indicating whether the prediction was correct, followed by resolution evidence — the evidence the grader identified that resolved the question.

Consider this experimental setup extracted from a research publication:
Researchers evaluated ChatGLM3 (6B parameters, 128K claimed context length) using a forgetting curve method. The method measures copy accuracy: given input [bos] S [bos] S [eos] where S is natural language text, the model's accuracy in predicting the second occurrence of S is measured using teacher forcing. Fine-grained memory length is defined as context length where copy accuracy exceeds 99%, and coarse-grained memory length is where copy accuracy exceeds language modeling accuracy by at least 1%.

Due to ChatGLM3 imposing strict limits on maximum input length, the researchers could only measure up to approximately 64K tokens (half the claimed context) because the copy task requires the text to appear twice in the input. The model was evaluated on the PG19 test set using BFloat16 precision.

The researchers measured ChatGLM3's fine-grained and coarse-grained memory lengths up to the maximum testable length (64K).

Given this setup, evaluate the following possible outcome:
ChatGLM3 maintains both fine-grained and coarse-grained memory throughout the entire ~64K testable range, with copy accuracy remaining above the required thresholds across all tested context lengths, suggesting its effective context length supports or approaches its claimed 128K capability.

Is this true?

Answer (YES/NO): NO